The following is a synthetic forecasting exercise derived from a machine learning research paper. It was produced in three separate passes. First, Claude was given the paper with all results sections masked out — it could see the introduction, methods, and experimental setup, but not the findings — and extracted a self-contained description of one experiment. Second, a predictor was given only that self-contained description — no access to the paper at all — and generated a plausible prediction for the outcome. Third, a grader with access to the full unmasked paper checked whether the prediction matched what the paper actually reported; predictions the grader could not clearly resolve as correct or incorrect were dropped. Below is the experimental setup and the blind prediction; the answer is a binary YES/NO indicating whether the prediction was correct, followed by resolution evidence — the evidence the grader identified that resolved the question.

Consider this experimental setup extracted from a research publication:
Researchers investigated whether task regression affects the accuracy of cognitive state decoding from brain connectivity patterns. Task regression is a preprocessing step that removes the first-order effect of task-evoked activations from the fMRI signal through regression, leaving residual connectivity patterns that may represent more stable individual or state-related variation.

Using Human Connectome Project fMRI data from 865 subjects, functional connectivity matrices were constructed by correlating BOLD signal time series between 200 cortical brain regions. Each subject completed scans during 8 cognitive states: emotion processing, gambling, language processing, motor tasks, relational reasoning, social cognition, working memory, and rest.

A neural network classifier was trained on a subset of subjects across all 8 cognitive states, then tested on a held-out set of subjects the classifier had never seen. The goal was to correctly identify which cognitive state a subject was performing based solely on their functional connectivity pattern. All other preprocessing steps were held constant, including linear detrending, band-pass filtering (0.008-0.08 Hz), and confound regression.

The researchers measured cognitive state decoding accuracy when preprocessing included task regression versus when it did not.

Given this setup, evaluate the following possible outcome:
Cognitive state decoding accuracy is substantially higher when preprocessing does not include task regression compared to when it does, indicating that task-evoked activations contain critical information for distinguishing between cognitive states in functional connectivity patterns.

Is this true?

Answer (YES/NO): NO